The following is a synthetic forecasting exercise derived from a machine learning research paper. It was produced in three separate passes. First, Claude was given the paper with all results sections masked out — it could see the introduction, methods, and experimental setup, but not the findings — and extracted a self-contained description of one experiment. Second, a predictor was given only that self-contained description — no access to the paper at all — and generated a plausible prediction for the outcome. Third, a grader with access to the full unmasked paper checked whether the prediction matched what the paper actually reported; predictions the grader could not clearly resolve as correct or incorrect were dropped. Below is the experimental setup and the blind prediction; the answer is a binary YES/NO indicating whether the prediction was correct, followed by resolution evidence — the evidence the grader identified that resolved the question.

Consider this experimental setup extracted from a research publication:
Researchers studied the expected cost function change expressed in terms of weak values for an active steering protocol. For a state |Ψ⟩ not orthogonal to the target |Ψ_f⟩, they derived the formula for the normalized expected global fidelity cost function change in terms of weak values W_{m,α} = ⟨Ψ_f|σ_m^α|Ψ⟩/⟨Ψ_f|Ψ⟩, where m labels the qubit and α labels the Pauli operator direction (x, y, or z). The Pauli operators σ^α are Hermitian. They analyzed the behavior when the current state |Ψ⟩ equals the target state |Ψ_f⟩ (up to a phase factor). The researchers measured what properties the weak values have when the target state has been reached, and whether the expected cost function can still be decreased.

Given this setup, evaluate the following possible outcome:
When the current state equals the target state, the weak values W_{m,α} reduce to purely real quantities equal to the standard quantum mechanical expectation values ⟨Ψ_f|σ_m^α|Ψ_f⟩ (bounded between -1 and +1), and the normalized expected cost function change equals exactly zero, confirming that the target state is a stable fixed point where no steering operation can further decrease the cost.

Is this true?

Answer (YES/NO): NO